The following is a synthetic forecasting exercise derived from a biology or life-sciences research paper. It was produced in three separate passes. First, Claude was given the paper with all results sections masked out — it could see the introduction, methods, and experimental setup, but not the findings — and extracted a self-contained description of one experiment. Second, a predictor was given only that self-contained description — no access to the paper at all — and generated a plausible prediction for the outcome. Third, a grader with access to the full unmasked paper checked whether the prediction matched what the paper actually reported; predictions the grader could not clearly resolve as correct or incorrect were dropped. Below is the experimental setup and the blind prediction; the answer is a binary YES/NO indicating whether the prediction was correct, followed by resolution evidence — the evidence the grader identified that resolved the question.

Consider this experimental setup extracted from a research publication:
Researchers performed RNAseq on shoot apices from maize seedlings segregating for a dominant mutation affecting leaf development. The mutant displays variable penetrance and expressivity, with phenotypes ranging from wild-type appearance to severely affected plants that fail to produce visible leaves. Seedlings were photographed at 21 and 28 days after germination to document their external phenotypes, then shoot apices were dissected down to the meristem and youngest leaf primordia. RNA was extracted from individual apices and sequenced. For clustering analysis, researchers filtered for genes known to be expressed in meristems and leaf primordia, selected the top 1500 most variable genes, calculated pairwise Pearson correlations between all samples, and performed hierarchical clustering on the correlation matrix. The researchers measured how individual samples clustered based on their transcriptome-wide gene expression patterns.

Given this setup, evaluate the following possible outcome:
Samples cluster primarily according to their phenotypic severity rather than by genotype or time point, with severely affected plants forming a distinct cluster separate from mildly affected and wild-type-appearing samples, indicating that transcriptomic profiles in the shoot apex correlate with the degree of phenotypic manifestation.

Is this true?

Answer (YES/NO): NO